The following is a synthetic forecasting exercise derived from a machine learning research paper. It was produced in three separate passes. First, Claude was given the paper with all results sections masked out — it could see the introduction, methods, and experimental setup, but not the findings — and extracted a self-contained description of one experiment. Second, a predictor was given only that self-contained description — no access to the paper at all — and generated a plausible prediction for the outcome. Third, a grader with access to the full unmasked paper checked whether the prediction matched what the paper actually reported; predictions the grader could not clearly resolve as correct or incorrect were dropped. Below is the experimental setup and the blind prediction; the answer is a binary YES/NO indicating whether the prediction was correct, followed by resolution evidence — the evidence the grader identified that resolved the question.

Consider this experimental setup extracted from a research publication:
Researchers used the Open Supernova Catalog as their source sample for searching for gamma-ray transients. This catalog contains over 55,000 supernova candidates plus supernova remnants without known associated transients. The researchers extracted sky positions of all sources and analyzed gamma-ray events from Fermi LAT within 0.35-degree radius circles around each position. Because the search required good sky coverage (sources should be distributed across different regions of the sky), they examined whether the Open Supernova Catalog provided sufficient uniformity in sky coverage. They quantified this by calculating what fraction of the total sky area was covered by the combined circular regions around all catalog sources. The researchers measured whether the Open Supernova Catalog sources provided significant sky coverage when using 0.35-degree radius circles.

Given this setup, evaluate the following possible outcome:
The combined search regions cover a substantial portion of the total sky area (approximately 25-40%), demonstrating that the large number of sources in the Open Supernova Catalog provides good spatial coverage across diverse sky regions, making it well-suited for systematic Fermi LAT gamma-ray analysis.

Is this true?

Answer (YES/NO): NO